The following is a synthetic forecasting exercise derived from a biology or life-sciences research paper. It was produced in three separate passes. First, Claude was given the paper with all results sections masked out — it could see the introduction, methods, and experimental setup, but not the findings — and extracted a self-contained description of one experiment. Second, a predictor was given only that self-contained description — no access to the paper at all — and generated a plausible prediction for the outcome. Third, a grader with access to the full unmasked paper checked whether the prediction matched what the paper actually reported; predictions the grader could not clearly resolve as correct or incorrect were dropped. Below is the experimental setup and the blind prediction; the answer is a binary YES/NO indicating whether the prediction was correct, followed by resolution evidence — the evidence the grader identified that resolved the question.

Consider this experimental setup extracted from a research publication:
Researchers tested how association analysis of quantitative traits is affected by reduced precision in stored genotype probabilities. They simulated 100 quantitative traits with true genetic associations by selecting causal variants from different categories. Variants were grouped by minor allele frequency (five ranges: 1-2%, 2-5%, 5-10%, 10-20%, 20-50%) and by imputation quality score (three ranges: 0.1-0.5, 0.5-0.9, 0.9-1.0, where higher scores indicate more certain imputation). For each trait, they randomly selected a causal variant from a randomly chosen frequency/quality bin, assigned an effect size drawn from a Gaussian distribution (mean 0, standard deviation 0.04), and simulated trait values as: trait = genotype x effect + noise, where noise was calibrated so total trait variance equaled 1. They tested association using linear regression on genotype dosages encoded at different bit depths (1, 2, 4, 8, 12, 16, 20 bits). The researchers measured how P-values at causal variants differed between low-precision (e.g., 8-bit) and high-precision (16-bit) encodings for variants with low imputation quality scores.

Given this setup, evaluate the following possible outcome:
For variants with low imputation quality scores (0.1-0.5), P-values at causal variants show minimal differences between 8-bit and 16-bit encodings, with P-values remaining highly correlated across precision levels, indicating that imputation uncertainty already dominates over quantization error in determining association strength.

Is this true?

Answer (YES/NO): NO